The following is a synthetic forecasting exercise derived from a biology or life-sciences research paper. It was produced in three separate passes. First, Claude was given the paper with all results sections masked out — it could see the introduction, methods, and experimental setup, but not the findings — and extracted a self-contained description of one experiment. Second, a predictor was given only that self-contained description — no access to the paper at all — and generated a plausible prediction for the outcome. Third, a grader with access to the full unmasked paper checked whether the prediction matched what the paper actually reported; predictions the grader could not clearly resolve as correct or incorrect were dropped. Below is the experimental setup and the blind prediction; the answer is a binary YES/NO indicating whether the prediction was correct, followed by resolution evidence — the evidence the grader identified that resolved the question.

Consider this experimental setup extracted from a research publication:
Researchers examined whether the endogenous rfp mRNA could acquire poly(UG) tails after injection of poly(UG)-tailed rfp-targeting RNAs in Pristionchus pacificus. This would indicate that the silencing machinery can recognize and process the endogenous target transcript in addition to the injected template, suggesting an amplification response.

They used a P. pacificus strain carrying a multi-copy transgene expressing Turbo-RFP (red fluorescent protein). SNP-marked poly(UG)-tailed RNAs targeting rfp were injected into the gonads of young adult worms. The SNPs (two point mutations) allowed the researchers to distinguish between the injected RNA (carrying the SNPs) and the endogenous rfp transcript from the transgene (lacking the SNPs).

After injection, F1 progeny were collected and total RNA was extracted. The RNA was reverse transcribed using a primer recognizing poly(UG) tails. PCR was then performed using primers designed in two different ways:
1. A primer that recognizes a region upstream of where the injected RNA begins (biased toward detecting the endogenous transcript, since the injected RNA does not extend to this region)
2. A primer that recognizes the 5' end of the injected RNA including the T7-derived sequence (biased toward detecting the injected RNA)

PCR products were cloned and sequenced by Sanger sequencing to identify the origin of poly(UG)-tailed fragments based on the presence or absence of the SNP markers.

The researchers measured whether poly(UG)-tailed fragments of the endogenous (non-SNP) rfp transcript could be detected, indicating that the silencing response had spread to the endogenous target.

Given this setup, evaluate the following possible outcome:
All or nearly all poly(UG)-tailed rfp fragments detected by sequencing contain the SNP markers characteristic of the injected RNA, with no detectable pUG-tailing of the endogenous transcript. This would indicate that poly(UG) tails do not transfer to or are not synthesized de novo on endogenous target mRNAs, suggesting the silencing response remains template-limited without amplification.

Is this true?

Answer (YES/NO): NO